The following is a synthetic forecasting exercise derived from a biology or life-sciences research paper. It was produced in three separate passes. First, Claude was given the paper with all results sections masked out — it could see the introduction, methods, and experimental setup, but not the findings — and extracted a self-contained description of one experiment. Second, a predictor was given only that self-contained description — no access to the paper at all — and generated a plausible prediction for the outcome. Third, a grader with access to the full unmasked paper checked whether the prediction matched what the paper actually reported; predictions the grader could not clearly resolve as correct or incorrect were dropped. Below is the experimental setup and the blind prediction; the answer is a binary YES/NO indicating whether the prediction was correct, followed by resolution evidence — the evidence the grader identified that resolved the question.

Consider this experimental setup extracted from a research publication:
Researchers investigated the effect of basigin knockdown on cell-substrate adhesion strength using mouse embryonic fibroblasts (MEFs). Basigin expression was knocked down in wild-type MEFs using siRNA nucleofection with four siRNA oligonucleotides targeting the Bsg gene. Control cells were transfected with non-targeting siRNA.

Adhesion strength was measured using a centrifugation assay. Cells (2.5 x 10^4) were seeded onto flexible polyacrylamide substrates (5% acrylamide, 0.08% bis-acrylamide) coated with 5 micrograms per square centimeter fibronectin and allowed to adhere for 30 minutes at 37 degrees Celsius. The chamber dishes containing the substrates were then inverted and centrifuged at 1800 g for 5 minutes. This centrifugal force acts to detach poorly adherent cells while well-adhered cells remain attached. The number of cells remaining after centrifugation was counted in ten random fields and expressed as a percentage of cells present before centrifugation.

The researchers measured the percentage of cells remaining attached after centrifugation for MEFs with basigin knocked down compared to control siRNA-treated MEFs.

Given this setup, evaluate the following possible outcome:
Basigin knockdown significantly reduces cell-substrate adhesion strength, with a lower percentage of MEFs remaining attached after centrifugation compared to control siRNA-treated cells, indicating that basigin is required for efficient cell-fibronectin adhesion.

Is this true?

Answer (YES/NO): YES